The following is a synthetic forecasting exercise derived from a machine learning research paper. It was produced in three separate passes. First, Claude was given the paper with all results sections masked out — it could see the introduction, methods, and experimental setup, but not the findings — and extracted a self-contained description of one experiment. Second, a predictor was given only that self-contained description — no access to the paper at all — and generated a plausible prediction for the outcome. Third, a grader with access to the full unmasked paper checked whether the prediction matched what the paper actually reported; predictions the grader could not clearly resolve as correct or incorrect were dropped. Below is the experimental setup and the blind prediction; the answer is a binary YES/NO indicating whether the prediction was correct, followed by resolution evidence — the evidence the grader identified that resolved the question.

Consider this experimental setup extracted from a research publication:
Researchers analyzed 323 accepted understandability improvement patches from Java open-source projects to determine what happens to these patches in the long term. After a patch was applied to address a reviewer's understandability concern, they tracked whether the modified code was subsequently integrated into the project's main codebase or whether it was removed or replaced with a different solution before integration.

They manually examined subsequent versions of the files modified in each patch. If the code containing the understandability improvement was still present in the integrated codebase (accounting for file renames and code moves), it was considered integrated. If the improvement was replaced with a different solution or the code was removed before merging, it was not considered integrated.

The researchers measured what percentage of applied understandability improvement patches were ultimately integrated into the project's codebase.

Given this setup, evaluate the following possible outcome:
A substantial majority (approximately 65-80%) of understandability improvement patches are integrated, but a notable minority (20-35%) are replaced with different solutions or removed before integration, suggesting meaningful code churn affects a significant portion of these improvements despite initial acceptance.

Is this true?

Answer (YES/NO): NO